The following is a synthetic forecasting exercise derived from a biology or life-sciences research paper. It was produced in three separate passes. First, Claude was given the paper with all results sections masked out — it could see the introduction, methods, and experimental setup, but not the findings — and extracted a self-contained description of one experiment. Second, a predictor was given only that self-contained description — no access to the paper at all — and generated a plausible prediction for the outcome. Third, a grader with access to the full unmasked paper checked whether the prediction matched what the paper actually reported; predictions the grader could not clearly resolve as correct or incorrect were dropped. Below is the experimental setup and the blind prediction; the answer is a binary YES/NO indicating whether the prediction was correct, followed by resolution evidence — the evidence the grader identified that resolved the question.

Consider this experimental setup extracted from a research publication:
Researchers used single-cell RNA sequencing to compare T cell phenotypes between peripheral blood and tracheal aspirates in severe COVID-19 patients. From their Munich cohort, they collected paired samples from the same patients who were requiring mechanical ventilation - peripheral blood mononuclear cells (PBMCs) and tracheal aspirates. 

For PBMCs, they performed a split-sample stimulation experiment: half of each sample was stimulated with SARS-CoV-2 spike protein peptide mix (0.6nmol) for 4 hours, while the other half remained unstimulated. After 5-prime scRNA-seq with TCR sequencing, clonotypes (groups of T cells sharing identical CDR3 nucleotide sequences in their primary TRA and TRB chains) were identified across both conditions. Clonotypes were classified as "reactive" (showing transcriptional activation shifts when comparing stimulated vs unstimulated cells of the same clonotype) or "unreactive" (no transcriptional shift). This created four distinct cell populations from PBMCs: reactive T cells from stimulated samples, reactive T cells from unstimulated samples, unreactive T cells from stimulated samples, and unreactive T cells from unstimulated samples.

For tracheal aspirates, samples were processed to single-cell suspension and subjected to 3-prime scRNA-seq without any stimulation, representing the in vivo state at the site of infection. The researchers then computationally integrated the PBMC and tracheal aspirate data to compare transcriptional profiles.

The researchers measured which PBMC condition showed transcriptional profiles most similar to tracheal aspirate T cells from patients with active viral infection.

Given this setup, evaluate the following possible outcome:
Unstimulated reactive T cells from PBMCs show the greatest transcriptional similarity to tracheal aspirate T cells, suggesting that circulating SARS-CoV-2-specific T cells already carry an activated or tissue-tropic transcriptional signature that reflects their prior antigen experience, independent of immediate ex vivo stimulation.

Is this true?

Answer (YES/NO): NO